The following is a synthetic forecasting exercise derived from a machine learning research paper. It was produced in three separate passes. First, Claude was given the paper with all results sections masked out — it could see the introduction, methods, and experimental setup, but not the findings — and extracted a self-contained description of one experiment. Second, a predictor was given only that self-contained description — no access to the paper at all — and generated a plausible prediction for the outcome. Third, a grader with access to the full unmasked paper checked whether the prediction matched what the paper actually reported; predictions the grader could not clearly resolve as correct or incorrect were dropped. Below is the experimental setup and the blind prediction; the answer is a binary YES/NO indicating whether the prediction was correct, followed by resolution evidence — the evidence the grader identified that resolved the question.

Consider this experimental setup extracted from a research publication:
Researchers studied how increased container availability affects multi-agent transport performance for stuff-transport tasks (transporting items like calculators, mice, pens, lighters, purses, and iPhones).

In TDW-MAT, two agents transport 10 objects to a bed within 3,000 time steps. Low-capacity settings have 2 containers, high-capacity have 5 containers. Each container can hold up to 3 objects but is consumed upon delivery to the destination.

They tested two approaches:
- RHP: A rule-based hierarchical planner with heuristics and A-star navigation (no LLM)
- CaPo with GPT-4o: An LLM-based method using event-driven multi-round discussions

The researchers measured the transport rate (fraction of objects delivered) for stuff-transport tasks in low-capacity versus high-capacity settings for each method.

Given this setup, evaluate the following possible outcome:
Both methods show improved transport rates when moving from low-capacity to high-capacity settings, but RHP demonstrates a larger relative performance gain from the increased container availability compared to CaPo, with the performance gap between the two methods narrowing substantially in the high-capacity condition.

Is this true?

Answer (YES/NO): NO